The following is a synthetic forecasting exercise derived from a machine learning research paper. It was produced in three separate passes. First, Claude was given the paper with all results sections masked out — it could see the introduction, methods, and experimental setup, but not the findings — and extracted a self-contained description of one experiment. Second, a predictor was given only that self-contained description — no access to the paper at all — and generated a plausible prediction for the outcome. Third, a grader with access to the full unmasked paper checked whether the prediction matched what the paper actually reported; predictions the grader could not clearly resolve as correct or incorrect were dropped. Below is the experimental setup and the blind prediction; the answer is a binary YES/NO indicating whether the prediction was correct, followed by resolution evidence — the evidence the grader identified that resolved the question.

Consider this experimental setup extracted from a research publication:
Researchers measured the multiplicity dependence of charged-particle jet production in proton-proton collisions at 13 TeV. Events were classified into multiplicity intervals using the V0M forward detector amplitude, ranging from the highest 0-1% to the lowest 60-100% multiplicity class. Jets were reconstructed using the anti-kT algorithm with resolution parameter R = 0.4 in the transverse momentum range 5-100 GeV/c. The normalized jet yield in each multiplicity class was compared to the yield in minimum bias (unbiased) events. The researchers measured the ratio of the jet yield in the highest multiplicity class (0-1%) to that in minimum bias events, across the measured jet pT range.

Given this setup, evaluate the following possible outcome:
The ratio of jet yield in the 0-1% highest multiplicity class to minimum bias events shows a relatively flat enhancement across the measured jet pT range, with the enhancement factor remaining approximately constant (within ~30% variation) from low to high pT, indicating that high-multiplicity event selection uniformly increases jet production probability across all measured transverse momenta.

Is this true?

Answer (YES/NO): NO